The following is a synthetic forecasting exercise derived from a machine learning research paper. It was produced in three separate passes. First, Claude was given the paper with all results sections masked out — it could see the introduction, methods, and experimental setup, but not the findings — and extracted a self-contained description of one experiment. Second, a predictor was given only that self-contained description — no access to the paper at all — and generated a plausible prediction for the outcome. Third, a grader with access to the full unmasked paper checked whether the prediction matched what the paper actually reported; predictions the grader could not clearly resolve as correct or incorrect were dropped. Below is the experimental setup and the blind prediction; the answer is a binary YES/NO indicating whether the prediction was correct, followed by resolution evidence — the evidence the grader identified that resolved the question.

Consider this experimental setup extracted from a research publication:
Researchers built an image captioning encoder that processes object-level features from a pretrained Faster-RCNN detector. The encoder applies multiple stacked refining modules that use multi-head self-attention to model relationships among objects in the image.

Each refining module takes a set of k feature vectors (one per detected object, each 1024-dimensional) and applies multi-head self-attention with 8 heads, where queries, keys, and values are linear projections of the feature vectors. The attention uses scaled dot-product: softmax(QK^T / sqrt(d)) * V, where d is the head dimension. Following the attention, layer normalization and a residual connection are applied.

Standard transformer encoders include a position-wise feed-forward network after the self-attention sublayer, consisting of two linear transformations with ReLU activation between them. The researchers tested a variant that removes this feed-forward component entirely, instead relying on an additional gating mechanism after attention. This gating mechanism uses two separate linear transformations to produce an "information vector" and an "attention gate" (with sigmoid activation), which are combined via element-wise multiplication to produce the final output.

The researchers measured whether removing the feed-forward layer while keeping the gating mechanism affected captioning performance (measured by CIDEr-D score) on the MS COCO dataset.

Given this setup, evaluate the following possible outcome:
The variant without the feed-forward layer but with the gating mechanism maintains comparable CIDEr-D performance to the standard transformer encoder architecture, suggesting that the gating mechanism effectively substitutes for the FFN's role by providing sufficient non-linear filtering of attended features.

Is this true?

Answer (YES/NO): NO